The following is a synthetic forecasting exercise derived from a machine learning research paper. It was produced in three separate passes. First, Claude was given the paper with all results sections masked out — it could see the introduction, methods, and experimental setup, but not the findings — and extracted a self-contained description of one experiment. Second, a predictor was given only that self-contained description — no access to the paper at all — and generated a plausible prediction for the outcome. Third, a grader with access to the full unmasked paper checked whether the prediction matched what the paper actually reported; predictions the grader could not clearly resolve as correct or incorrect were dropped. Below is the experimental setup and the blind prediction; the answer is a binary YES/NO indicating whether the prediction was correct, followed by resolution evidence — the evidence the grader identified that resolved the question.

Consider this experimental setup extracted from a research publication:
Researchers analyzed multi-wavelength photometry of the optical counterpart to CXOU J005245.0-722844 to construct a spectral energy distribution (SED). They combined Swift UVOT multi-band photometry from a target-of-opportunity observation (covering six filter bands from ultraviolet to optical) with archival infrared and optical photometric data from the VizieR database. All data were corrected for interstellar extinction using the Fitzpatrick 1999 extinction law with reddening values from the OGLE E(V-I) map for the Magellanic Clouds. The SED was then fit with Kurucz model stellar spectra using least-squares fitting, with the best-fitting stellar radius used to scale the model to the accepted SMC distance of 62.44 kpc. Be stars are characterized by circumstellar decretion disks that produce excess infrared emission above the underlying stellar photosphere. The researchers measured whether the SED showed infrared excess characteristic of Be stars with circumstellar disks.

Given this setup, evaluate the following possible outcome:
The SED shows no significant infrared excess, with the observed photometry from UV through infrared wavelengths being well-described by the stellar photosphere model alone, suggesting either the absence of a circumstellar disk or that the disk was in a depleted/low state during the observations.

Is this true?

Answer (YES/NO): NO